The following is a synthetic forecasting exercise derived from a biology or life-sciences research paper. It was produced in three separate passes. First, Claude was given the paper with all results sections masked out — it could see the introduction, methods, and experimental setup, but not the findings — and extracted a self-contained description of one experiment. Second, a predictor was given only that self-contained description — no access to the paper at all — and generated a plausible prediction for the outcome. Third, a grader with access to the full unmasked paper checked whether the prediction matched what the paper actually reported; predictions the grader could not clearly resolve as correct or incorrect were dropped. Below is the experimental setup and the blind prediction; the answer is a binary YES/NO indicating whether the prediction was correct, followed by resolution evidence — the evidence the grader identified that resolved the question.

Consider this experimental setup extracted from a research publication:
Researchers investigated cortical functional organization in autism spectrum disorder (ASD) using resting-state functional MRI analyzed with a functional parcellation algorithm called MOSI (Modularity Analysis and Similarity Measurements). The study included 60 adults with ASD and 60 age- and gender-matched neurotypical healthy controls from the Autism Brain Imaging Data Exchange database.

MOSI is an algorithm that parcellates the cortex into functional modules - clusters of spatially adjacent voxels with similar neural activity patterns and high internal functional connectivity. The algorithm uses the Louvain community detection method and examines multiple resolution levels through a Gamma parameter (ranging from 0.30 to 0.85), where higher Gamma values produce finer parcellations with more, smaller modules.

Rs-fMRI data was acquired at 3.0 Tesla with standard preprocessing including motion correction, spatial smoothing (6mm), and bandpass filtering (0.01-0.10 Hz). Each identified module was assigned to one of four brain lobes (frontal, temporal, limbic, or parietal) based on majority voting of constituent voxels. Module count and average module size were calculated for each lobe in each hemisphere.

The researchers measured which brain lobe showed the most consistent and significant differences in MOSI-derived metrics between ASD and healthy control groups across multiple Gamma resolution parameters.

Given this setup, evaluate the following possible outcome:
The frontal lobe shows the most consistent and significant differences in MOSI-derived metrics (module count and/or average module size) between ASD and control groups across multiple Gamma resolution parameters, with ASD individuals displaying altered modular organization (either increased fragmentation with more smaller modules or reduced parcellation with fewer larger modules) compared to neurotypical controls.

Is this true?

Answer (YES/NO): NO